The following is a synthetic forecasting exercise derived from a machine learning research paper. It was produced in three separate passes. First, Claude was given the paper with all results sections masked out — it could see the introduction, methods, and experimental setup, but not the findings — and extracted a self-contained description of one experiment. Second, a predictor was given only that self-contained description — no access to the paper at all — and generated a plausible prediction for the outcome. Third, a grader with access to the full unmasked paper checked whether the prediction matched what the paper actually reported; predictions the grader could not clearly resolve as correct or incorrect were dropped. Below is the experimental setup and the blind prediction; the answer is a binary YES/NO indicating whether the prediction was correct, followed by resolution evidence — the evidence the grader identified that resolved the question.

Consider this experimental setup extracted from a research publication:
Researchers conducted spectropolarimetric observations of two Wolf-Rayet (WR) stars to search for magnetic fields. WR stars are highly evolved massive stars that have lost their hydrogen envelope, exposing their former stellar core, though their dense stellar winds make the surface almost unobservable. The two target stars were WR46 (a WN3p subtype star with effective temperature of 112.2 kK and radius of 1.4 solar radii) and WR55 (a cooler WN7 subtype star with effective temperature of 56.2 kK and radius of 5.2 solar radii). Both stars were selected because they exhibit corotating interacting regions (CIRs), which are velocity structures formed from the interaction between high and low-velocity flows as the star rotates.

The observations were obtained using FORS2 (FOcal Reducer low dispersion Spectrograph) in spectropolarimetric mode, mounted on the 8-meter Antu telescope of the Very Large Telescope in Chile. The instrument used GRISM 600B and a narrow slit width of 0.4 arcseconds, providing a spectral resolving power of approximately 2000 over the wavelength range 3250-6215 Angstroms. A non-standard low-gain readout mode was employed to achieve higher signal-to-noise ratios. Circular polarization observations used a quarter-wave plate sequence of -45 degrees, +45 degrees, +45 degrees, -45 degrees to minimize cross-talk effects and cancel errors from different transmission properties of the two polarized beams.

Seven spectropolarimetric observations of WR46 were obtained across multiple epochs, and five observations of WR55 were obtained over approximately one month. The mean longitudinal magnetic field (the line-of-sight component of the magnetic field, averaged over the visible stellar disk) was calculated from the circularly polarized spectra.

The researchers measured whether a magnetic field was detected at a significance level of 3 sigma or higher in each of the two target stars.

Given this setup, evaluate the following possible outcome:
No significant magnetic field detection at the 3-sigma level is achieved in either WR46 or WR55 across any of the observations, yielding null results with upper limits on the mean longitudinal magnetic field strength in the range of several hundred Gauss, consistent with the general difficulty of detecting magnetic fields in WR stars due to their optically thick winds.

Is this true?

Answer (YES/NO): NO